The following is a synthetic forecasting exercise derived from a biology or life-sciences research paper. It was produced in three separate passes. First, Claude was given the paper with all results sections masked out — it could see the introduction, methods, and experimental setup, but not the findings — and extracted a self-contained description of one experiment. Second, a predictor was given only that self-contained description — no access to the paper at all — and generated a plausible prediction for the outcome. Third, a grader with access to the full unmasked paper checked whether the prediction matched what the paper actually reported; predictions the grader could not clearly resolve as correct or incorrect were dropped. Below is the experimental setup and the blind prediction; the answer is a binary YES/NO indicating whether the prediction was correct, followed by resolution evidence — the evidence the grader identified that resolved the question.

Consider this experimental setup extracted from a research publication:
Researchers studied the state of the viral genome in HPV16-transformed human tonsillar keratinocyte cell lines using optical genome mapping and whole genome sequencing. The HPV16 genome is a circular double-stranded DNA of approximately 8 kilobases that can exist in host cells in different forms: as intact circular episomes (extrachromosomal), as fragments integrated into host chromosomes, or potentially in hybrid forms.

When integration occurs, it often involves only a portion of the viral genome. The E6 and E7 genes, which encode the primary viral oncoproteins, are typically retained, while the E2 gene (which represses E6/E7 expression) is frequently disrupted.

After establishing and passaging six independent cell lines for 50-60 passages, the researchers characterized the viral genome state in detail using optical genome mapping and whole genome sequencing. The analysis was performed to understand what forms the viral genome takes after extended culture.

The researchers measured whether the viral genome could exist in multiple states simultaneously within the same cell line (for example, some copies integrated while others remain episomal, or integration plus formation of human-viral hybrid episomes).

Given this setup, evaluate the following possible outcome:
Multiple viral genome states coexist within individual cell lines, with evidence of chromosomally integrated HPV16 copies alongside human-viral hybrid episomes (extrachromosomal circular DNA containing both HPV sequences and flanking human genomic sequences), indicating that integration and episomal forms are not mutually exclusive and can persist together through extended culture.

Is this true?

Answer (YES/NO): YES